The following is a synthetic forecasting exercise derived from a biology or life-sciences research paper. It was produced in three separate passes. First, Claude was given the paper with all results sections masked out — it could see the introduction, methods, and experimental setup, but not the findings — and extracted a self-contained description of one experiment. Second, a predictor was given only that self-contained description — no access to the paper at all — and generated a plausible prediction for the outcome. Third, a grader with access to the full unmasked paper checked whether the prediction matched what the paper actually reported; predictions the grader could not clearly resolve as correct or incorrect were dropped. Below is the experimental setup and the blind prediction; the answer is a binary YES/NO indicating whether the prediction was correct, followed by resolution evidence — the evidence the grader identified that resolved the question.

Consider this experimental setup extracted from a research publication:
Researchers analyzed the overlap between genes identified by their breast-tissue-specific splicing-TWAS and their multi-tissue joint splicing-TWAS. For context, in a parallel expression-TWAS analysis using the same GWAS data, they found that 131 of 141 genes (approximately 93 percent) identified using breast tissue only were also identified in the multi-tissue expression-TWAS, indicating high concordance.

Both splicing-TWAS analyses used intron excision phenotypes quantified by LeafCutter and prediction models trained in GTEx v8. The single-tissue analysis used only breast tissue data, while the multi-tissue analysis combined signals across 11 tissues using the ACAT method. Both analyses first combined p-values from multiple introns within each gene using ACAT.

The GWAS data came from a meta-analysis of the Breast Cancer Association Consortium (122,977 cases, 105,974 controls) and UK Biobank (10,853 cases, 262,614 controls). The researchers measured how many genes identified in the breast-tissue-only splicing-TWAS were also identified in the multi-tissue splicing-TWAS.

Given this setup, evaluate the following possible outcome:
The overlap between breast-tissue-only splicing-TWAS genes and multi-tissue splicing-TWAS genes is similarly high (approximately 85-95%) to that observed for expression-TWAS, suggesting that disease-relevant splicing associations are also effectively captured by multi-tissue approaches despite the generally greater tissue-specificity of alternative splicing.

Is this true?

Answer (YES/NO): YES